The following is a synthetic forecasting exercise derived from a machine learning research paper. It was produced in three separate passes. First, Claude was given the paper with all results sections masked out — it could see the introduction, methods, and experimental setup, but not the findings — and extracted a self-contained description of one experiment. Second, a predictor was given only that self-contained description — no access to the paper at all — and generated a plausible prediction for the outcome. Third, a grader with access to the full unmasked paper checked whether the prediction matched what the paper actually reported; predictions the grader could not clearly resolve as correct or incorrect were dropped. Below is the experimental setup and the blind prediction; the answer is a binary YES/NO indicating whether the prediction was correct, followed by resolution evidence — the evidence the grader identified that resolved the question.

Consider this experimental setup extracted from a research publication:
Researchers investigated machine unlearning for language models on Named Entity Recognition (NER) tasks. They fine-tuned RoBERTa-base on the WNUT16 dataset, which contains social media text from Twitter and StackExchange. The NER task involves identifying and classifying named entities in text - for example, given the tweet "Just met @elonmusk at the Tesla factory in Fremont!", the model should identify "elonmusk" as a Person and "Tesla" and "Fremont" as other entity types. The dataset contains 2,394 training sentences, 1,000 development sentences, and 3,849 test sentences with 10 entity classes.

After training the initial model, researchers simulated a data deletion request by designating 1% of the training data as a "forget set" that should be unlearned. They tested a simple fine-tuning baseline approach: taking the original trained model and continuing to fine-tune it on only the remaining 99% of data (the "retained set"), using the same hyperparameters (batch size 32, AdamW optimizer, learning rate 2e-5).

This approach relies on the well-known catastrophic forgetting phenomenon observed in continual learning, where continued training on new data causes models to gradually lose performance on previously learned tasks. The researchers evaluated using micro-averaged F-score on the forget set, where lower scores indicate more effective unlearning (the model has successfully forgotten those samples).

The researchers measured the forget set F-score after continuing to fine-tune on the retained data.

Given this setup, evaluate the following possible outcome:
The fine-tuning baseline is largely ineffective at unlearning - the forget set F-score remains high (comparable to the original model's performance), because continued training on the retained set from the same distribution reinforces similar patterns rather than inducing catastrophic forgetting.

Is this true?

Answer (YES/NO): YES